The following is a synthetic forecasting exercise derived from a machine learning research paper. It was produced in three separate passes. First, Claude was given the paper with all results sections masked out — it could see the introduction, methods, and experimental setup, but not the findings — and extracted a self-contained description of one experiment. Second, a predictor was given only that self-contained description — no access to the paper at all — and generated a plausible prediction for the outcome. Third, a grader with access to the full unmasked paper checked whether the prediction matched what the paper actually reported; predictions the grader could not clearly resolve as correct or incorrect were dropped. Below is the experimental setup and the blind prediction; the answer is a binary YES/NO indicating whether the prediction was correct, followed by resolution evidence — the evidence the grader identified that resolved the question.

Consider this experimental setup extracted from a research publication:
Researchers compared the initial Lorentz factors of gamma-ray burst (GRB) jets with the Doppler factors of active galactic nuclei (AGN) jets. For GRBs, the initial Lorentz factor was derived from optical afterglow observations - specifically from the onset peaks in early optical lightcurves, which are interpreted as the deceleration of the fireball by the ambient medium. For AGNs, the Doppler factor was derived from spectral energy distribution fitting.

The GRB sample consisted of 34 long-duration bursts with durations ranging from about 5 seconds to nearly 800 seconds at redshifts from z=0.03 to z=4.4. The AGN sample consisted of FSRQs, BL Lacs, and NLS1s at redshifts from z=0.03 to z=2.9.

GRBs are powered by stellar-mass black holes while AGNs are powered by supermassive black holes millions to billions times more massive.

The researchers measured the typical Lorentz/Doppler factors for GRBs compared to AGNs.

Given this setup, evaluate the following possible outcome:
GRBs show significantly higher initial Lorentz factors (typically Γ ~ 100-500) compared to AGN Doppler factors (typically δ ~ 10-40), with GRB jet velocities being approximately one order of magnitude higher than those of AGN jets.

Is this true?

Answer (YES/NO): YES